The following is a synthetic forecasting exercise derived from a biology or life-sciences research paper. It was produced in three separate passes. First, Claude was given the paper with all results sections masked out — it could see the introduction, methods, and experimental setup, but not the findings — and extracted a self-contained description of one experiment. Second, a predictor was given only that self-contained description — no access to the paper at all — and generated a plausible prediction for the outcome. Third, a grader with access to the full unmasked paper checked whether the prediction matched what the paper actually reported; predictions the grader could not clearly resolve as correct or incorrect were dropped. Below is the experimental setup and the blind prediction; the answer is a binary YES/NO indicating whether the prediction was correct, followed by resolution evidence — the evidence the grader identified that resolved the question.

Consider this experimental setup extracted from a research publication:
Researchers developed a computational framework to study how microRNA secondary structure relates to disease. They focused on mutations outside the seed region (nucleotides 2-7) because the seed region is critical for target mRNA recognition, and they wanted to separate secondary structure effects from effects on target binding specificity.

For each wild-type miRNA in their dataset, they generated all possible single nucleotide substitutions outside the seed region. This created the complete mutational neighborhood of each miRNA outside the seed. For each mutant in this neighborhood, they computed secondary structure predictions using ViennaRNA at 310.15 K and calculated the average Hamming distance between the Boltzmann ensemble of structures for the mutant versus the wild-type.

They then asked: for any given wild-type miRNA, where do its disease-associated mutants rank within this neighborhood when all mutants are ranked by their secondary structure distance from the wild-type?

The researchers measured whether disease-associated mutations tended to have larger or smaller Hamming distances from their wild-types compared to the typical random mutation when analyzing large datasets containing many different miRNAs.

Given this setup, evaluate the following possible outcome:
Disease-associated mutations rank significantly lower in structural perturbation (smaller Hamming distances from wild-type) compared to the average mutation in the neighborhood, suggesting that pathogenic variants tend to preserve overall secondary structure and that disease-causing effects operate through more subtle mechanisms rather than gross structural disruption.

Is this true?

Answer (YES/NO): YES